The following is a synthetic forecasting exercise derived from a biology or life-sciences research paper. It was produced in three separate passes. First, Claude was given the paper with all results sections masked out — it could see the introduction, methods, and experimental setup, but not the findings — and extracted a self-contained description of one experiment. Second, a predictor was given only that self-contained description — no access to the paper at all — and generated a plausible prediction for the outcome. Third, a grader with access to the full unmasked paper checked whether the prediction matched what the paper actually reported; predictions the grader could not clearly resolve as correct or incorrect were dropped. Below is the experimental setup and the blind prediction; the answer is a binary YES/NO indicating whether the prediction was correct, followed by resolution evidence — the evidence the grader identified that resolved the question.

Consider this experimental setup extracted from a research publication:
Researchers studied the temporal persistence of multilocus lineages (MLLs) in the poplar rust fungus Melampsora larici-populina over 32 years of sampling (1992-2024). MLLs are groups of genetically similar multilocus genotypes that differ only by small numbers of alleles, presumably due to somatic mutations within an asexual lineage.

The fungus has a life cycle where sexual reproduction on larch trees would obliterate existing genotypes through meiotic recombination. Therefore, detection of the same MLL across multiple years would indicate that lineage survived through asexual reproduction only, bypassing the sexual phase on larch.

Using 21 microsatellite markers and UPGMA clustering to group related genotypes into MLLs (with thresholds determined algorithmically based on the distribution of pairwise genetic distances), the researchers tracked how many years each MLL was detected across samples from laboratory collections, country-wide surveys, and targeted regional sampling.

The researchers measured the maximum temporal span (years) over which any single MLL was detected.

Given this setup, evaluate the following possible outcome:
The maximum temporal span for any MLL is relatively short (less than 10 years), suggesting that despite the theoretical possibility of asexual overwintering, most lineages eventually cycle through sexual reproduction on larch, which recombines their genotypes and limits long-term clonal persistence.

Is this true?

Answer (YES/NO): NO